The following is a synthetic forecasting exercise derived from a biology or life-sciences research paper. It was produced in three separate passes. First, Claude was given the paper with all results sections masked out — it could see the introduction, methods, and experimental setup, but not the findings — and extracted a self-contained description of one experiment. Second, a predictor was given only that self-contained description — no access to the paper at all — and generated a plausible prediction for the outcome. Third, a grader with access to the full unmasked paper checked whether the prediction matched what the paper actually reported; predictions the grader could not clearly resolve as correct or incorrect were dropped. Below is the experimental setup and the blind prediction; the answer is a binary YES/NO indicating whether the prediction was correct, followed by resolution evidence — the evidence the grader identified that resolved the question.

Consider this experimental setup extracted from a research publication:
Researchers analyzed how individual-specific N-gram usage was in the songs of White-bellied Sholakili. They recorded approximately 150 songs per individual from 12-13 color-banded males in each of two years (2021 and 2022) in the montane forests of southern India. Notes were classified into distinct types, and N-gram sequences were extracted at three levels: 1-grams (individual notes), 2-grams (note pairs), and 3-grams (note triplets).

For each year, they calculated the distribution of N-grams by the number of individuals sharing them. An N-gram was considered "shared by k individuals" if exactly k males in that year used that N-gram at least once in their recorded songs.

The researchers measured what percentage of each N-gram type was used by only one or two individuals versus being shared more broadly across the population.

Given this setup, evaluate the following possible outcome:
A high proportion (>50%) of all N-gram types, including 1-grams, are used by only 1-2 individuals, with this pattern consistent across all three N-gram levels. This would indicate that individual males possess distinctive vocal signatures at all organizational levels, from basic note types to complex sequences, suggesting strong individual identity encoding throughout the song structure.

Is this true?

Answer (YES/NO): NO